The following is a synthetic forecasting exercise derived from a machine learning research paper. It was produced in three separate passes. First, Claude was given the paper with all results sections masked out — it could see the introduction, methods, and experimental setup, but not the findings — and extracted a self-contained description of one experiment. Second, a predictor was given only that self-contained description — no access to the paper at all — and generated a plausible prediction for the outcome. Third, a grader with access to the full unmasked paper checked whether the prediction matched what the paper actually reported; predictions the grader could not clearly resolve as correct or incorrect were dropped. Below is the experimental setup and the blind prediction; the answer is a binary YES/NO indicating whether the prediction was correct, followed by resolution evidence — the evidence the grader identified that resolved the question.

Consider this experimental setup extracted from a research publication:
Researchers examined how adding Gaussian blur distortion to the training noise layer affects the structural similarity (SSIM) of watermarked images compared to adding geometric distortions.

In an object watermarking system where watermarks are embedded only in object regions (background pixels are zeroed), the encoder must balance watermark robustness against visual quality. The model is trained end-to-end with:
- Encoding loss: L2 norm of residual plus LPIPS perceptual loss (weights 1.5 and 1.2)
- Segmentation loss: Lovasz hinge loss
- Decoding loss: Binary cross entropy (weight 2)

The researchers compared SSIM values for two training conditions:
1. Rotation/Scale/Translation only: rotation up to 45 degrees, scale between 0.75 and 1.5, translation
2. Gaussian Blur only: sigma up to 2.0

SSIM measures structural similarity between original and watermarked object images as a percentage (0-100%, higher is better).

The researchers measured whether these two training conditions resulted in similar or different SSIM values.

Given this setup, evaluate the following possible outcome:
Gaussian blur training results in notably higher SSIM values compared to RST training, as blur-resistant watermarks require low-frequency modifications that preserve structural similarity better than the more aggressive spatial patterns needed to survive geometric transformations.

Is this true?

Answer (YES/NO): NO